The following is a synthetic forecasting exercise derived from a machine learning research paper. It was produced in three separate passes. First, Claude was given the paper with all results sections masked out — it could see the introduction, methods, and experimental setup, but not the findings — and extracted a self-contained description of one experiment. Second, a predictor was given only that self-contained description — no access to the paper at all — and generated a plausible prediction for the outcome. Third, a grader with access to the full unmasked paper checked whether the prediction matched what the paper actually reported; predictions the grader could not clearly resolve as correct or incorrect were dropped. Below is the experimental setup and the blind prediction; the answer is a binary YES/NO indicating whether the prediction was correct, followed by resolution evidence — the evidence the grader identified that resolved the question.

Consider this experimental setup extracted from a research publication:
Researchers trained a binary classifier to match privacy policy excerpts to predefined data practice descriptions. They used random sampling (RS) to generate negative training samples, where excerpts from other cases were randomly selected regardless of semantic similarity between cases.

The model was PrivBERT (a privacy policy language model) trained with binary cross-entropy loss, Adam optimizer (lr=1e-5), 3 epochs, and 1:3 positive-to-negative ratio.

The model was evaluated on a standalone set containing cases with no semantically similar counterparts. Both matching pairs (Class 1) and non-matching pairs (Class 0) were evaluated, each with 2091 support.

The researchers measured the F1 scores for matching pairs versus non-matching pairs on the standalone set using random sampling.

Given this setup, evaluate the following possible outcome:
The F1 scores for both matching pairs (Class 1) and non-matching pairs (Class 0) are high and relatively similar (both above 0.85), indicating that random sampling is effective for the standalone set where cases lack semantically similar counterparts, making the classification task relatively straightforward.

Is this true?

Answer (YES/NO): YES